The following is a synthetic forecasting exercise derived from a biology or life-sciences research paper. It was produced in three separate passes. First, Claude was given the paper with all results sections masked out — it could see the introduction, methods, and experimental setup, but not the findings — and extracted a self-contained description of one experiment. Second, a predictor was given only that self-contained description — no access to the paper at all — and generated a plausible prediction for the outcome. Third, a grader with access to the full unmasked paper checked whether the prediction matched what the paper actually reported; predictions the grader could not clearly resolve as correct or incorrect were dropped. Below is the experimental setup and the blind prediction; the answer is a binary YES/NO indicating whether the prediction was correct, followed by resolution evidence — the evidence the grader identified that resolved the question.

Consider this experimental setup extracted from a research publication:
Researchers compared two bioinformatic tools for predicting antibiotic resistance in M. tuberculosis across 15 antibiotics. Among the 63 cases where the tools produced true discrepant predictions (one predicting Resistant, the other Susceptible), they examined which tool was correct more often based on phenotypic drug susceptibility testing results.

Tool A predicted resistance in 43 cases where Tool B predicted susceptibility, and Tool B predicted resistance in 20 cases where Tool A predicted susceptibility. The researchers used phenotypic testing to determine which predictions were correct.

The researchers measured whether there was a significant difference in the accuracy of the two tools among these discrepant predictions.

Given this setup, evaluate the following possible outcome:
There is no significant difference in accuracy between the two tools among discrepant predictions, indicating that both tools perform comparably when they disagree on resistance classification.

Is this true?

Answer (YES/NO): YES